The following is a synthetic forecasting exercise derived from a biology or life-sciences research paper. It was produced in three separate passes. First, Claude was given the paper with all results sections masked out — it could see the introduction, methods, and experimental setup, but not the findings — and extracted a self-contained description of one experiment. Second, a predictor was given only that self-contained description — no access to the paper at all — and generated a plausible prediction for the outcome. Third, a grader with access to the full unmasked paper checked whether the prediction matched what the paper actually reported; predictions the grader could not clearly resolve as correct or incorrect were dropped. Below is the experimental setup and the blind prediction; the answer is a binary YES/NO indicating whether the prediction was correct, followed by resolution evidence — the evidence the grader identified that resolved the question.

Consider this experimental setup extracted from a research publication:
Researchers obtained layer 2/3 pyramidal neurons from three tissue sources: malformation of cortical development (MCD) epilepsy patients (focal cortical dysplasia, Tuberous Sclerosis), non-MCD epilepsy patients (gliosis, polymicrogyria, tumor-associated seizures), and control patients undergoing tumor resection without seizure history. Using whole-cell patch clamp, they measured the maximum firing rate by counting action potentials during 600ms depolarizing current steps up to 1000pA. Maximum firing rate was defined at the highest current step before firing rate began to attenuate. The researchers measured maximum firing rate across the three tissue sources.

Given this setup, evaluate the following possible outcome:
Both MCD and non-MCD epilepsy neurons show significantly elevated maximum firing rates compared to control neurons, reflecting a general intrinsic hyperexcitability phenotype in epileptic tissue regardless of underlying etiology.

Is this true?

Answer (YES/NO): NO